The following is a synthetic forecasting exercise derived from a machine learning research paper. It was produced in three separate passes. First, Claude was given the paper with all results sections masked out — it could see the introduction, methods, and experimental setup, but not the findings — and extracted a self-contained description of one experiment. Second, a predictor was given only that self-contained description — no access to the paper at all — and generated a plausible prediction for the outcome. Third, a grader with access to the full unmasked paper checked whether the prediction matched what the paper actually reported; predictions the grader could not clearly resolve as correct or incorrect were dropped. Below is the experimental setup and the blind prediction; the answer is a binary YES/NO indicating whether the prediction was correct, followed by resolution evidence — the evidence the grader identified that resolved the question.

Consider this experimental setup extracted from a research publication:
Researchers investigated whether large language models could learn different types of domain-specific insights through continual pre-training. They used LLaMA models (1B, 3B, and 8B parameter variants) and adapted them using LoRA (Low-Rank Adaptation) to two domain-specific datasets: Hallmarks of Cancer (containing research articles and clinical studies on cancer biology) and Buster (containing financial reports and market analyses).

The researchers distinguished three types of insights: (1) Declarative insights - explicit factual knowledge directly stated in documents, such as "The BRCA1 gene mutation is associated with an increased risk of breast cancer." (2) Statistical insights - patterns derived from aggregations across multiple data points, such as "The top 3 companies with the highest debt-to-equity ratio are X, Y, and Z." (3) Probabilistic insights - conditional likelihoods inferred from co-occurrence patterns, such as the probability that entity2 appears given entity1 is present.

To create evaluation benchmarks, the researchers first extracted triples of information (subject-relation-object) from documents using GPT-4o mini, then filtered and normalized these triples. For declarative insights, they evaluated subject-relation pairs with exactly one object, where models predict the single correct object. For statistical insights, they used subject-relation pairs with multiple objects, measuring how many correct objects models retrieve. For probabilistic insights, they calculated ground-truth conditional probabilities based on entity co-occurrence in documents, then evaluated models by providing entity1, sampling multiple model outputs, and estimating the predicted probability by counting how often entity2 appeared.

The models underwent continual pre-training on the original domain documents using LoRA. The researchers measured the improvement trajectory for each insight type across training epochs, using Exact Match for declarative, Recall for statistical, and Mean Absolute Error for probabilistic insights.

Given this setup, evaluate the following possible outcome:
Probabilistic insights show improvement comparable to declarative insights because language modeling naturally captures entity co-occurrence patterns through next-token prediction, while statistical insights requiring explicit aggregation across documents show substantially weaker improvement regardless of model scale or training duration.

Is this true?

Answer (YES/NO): NO